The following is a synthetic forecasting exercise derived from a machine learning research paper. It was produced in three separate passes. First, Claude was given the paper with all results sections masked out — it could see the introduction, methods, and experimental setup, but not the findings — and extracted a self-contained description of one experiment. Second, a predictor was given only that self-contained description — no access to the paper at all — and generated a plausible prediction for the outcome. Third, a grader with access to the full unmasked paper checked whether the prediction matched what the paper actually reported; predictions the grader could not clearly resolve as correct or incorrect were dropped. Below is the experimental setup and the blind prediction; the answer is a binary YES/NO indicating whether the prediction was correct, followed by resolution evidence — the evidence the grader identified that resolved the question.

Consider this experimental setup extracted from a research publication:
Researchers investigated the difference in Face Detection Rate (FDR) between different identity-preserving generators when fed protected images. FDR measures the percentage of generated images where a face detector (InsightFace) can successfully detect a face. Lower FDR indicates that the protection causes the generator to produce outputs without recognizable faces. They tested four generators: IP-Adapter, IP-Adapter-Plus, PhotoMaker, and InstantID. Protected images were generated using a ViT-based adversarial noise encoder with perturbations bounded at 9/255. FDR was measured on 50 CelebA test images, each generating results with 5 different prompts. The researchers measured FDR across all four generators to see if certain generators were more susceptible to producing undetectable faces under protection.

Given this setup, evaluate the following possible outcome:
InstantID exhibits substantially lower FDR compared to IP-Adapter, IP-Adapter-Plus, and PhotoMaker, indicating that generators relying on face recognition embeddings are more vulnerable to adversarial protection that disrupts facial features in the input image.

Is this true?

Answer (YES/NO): NO